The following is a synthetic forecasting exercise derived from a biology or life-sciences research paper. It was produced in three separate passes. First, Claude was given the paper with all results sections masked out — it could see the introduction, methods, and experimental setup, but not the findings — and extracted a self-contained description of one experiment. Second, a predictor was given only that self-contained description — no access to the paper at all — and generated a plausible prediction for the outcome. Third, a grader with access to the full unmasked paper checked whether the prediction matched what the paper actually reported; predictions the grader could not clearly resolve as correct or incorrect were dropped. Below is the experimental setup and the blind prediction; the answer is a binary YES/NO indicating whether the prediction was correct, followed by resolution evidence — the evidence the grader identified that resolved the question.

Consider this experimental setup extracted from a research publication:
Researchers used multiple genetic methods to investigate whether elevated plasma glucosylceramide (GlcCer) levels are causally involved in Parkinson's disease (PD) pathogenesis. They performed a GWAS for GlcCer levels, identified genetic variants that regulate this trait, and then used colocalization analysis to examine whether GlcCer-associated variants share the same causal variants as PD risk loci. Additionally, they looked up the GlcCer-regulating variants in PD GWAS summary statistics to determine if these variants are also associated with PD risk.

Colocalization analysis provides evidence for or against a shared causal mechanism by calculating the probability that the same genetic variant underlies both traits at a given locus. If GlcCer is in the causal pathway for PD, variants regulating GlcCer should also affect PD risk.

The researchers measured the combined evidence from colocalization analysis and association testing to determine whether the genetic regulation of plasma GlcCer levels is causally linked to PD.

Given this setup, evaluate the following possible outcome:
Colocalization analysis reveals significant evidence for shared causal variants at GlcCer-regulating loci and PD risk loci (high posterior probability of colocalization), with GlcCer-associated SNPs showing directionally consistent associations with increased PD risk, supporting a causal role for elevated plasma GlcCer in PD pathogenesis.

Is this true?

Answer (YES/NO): NO